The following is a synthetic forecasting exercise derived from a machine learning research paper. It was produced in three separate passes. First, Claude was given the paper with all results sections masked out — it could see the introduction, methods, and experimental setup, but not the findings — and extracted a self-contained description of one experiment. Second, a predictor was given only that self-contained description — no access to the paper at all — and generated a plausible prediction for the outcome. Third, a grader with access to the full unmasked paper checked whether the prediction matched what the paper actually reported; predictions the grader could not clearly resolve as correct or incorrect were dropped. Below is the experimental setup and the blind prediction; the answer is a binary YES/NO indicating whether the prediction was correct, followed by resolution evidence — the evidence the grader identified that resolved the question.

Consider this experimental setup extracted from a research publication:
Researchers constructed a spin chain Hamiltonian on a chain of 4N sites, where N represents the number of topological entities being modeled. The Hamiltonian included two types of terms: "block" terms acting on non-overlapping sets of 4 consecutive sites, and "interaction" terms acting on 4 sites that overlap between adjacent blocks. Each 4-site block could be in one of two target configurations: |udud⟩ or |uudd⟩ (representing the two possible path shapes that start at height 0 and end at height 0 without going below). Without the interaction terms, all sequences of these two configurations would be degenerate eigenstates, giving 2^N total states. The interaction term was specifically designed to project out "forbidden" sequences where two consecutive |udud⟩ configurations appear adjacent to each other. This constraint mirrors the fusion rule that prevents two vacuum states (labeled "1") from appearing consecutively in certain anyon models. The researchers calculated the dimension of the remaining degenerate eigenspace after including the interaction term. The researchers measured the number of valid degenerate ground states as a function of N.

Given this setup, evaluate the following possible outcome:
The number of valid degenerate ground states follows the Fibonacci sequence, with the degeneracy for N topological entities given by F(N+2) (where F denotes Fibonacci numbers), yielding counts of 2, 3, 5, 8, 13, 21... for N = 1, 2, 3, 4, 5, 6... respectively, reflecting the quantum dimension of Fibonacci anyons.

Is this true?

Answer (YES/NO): YES